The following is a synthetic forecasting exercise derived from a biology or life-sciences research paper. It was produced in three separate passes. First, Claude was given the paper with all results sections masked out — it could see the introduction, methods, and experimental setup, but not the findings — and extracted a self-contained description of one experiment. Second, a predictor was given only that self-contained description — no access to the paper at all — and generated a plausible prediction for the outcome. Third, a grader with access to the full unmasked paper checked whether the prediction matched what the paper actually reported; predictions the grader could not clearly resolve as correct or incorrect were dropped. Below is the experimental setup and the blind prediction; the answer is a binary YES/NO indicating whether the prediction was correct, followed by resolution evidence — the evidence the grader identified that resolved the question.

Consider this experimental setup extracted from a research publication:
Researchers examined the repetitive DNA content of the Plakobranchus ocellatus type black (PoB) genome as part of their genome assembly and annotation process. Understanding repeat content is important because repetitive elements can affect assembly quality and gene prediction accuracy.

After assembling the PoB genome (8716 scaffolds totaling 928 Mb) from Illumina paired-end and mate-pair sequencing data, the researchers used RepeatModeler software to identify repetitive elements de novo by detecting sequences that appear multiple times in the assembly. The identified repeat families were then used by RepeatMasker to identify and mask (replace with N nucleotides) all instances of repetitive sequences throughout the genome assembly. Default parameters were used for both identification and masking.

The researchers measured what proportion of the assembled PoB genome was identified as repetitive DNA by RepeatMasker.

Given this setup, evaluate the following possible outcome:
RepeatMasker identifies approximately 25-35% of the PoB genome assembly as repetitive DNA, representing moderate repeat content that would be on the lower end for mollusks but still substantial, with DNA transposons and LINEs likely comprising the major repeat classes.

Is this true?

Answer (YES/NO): YES